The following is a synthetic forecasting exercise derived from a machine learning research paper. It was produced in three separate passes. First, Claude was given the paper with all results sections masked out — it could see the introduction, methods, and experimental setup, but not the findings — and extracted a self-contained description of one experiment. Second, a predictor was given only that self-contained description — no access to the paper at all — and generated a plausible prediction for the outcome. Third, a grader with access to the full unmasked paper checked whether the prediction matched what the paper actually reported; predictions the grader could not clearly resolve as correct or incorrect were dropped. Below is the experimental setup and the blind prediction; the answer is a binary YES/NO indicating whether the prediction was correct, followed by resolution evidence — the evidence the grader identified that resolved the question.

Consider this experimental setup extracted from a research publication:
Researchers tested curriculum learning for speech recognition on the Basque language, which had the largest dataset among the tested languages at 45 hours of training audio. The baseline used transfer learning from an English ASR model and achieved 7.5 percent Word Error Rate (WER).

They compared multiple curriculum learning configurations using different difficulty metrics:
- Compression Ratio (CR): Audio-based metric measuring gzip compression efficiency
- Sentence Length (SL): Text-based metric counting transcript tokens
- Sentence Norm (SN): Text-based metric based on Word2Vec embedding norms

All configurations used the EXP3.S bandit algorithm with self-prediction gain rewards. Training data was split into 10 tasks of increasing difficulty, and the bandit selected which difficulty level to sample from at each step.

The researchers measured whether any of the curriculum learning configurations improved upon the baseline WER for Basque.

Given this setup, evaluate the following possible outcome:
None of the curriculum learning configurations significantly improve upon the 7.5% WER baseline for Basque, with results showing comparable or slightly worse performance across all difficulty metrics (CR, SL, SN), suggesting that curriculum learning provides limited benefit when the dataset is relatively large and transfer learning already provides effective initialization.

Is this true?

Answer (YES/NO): YES